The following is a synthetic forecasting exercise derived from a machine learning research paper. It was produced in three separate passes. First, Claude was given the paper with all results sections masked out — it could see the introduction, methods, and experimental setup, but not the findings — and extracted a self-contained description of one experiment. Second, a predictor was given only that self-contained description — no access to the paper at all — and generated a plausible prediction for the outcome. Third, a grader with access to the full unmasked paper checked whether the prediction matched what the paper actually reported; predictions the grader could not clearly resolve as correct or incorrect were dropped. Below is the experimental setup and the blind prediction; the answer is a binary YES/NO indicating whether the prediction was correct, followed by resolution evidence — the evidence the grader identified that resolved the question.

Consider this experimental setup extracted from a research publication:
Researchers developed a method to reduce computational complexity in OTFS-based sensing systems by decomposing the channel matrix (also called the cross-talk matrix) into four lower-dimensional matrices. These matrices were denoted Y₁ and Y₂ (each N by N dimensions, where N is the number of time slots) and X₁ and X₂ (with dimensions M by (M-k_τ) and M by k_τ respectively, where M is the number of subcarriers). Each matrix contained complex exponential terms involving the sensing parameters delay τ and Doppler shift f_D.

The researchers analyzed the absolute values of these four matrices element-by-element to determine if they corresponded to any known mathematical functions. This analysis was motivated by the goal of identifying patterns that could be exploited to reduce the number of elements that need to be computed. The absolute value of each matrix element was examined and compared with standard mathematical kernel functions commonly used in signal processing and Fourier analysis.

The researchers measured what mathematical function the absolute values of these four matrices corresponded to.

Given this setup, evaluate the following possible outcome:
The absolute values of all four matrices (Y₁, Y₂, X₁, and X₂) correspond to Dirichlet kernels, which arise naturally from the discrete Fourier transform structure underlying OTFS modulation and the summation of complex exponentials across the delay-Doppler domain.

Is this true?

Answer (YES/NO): YES